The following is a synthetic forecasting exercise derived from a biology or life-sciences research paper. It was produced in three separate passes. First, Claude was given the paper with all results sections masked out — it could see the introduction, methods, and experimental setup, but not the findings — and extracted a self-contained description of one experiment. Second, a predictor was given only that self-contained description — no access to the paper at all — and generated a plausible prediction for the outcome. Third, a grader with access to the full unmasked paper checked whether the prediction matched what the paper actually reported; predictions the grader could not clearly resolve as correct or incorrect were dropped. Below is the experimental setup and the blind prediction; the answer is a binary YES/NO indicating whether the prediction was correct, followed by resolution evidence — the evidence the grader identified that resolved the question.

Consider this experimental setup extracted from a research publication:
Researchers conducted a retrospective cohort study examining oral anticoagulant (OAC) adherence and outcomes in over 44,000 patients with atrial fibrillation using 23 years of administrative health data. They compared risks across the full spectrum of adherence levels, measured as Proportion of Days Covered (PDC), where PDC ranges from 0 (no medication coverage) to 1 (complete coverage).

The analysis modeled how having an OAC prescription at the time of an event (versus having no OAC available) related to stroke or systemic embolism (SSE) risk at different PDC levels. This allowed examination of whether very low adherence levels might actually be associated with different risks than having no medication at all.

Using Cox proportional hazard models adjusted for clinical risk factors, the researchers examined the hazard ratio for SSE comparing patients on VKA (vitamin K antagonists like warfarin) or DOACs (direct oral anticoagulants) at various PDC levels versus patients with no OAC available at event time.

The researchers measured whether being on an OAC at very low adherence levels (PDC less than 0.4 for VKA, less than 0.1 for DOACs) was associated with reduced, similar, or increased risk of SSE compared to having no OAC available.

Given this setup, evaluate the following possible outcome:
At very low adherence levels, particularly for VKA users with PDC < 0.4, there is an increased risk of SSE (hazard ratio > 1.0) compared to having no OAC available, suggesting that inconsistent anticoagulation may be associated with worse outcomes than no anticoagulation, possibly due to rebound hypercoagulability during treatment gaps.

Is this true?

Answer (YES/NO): YES